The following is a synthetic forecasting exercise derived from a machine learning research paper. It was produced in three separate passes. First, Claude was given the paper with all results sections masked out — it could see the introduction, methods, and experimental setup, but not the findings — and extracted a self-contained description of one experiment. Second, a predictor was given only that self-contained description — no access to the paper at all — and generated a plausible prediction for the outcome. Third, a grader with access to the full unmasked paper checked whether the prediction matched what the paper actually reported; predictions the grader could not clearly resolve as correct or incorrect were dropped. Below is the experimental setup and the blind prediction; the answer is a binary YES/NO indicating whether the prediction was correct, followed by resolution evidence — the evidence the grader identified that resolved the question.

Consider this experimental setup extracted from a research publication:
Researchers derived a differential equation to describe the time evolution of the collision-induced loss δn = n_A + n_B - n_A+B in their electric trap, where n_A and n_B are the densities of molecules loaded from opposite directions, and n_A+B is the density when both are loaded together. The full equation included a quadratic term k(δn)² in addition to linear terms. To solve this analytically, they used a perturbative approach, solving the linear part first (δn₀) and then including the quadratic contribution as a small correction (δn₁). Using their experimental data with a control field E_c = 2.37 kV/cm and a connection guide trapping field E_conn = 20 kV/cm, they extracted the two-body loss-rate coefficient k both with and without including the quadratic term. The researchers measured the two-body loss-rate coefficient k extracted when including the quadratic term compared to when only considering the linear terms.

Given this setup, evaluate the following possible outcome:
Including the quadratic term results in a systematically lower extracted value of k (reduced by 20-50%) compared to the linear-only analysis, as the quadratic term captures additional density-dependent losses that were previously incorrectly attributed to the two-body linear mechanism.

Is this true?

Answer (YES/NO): NO